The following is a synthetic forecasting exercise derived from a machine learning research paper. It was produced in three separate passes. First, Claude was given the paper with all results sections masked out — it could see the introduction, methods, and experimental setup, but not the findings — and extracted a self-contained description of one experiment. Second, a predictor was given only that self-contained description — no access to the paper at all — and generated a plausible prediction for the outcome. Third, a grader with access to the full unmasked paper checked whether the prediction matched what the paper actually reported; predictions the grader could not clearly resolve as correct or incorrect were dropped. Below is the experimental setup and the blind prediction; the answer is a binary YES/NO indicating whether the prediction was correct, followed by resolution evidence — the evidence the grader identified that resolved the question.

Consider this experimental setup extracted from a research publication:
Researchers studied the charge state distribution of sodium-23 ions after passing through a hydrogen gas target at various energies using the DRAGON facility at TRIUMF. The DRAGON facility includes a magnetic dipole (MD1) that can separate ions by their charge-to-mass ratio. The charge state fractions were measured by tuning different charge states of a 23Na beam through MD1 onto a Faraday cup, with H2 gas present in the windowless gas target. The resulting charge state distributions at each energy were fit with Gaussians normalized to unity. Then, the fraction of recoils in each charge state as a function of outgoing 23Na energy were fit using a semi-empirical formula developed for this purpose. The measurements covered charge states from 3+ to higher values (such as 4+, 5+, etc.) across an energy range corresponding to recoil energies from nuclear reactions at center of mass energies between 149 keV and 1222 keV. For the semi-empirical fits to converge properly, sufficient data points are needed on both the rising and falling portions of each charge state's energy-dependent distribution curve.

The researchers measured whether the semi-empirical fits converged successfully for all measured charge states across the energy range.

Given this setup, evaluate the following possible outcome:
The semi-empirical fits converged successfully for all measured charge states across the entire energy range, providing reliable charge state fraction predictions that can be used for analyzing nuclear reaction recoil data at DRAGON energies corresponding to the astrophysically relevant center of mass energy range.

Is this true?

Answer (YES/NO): NO